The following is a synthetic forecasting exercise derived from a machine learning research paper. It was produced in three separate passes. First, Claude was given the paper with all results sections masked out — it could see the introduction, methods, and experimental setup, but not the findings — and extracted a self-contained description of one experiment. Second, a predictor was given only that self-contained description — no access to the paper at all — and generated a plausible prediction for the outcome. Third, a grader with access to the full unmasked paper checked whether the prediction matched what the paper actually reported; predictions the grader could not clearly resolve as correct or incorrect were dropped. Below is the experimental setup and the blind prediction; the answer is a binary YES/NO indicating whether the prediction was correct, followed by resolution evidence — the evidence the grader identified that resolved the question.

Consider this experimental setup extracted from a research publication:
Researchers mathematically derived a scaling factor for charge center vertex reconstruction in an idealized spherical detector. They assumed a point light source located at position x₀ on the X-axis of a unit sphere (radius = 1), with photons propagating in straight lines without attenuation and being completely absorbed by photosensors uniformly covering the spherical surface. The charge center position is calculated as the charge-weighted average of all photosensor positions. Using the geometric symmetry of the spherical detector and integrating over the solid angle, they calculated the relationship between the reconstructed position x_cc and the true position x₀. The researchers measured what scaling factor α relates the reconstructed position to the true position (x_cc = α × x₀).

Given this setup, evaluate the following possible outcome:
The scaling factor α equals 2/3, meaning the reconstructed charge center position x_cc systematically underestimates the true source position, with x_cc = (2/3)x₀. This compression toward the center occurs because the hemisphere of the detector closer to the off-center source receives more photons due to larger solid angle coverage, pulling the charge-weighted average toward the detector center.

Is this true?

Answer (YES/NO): YES